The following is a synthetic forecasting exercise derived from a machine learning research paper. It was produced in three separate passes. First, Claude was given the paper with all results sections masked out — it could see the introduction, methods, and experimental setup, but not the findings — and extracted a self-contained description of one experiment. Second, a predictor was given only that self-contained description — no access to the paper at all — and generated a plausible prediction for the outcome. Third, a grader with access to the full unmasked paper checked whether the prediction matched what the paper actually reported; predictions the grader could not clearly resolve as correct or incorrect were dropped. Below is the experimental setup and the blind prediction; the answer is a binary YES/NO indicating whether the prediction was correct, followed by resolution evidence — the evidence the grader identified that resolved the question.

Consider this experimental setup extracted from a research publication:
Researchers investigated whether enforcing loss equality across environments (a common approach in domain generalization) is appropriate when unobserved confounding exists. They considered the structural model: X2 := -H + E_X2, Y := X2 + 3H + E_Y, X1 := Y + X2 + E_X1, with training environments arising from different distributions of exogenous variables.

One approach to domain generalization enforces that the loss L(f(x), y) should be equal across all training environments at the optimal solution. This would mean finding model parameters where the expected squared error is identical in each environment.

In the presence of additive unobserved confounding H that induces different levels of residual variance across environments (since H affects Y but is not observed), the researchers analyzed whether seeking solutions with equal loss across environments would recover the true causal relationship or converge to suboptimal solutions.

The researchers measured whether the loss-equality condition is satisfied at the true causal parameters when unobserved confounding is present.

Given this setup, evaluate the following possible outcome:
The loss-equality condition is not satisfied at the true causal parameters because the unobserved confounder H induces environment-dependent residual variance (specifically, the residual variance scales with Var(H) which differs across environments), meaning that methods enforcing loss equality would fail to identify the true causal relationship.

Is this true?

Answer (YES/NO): NO